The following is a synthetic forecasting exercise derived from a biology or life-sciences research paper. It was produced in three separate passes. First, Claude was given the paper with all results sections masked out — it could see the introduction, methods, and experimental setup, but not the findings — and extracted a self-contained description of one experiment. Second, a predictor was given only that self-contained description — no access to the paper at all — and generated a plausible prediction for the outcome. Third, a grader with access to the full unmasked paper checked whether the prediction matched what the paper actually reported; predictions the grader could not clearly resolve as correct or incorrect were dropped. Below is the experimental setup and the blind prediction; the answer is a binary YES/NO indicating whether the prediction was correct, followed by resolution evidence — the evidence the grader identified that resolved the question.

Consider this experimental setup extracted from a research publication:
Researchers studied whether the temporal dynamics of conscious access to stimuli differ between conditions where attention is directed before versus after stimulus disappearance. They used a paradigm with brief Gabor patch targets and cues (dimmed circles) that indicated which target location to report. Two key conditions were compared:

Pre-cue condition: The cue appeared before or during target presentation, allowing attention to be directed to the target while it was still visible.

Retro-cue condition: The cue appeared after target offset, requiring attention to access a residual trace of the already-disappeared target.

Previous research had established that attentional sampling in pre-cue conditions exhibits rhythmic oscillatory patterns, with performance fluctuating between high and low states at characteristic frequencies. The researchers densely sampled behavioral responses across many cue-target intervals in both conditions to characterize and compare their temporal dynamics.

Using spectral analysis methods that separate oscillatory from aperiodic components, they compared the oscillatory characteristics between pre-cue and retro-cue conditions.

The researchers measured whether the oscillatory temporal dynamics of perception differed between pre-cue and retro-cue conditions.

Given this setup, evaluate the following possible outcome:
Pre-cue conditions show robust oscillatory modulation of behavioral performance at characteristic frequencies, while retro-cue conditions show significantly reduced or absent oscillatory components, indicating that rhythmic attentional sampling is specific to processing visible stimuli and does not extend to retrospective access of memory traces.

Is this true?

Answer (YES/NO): NO